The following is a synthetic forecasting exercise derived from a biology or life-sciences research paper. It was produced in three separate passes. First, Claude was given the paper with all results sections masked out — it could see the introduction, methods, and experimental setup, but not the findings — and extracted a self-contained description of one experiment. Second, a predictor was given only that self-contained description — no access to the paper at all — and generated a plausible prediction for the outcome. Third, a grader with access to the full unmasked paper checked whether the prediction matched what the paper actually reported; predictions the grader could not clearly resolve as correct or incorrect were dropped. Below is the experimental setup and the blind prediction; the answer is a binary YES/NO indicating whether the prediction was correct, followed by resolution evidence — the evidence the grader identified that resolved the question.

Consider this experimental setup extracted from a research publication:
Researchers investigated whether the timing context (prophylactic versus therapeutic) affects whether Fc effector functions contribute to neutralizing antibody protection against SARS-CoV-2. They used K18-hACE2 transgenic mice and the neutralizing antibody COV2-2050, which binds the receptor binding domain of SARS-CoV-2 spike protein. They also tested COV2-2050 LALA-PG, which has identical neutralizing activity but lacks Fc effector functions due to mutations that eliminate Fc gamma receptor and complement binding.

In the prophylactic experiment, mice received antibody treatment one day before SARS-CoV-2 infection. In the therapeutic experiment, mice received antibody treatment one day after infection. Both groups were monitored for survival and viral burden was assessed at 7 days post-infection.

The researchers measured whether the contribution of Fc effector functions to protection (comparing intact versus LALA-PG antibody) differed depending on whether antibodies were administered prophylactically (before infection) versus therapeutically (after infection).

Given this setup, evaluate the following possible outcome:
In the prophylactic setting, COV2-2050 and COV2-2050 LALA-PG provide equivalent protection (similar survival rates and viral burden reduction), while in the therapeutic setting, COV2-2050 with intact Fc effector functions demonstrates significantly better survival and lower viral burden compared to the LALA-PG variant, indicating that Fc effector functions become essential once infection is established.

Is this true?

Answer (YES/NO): YES